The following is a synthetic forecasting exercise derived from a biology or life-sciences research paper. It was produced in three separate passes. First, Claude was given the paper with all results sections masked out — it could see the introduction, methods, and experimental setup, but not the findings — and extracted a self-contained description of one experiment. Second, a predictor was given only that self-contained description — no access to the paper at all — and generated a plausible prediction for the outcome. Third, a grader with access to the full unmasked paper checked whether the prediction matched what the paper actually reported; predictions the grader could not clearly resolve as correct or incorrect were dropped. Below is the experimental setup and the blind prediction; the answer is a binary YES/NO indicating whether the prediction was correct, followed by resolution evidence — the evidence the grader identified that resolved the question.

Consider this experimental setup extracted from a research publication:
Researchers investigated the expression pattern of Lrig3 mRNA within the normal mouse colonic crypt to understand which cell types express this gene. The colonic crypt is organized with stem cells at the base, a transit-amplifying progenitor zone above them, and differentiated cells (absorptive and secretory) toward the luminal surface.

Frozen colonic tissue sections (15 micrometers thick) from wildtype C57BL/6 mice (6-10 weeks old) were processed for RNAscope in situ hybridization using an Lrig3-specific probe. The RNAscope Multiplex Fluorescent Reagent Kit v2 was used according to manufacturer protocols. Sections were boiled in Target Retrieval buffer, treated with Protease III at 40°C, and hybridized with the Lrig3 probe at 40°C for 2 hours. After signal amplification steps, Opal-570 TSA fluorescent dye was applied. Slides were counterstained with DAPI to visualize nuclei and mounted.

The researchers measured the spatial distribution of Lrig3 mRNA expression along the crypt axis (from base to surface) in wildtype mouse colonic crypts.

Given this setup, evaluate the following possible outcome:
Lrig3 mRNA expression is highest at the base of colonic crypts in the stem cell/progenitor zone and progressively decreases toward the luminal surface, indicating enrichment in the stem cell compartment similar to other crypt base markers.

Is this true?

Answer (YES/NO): NO